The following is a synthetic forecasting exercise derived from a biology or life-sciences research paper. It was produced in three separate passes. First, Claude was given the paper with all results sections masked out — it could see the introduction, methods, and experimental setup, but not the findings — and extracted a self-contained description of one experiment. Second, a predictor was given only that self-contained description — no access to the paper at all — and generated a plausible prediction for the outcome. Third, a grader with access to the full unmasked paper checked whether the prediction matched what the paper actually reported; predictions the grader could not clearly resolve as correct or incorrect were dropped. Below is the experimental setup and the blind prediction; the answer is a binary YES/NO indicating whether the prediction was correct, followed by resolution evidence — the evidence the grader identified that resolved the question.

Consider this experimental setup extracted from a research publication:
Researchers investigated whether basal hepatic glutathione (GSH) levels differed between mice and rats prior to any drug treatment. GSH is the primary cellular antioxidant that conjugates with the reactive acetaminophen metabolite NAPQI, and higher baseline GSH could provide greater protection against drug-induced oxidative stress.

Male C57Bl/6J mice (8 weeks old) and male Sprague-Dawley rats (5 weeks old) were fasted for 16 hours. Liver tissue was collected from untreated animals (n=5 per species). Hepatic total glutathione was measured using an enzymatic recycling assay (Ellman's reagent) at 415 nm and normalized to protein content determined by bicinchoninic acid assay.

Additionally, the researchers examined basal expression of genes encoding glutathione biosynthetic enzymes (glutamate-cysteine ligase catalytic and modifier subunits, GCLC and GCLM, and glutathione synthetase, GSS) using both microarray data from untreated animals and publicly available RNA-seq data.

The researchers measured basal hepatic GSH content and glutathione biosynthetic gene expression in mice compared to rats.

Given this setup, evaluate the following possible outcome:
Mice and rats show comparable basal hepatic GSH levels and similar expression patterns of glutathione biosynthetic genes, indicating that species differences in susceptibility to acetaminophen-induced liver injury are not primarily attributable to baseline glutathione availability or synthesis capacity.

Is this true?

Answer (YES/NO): NO